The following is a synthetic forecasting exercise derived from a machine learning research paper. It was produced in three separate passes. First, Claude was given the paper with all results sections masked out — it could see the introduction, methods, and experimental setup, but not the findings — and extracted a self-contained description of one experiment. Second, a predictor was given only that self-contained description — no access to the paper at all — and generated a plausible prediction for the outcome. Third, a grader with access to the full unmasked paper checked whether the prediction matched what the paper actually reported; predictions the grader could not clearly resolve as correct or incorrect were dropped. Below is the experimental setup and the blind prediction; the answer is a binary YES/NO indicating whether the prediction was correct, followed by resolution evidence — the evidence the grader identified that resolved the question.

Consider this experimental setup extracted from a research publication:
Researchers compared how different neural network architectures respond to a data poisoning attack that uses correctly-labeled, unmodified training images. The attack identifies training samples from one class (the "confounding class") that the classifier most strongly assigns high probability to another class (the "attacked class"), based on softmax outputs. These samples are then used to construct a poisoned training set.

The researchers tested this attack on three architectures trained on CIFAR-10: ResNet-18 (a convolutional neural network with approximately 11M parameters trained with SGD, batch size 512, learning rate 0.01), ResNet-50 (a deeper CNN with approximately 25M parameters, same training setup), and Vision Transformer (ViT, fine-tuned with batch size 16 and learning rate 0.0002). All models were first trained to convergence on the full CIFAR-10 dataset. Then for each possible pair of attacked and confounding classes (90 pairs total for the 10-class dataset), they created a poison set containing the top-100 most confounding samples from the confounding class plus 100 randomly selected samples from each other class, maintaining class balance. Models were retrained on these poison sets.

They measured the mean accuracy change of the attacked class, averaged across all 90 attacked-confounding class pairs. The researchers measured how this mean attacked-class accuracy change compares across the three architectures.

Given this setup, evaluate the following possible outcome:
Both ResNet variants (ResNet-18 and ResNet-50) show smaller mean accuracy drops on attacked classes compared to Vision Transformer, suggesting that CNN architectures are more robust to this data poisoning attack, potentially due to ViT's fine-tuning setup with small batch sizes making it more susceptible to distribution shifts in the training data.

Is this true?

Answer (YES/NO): YES